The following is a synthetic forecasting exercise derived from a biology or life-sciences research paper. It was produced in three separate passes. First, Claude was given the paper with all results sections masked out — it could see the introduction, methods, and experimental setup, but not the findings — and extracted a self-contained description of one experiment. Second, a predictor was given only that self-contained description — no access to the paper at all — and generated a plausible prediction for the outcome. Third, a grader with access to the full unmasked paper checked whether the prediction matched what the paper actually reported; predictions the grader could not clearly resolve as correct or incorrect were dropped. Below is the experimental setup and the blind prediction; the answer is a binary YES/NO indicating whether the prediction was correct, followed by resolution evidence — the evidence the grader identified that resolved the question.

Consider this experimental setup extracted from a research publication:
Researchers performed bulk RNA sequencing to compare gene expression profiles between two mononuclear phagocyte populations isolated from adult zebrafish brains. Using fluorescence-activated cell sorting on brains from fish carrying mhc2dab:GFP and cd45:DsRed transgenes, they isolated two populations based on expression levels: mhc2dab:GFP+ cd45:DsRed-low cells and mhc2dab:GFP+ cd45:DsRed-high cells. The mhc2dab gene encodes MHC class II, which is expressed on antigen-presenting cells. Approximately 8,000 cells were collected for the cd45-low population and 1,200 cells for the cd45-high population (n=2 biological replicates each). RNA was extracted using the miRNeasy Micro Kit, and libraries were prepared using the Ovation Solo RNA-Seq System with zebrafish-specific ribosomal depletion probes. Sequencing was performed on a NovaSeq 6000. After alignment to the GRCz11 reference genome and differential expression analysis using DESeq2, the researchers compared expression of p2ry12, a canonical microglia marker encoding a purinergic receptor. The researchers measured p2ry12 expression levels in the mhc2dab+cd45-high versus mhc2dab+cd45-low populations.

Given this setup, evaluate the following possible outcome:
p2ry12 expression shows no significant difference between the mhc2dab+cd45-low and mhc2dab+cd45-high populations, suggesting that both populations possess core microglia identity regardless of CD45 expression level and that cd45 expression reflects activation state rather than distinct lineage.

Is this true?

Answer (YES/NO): NO